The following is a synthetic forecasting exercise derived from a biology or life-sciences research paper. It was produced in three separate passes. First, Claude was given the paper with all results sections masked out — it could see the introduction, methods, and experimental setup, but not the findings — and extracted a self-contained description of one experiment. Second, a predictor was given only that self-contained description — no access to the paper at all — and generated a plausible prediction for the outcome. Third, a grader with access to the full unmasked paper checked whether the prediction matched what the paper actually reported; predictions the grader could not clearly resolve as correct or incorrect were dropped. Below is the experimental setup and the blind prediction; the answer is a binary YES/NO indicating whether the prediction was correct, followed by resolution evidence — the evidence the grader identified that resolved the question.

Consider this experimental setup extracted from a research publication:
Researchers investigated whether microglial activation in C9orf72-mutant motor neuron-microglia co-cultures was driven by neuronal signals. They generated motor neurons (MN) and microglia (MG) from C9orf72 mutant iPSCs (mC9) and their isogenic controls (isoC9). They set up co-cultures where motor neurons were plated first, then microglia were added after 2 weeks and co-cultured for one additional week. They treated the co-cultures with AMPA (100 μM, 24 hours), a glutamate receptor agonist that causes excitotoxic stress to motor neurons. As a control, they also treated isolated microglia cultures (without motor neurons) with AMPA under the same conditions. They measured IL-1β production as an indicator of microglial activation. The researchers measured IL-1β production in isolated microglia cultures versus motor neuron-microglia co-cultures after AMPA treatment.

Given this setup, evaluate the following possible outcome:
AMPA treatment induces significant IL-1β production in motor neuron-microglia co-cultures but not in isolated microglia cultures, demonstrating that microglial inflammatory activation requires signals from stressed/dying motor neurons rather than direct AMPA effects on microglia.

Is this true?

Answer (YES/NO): YES